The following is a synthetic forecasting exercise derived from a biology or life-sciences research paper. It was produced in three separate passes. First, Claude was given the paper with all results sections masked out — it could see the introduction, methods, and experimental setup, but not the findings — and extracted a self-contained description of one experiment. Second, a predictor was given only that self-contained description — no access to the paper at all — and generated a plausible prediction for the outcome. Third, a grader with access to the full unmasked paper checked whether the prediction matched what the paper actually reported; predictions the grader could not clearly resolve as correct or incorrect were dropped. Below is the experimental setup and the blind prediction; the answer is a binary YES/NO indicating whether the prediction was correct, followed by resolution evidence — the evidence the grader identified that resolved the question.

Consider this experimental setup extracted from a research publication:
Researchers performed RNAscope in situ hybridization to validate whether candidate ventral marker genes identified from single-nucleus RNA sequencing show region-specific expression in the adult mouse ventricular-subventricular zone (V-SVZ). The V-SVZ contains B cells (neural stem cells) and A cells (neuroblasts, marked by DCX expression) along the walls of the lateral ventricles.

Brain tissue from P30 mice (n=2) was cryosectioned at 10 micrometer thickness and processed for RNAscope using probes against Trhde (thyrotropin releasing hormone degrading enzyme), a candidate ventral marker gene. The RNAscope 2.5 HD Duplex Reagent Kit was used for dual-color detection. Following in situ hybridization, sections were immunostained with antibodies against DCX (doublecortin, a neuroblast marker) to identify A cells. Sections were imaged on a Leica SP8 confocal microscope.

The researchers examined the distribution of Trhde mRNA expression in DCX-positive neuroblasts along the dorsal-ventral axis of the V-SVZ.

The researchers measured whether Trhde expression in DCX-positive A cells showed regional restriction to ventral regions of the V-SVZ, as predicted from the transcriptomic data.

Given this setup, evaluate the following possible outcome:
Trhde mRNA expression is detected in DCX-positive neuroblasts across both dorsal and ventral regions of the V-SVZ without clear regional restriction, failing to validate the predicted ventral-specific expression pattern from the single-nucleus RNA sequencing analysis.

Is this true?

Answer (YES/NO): YES